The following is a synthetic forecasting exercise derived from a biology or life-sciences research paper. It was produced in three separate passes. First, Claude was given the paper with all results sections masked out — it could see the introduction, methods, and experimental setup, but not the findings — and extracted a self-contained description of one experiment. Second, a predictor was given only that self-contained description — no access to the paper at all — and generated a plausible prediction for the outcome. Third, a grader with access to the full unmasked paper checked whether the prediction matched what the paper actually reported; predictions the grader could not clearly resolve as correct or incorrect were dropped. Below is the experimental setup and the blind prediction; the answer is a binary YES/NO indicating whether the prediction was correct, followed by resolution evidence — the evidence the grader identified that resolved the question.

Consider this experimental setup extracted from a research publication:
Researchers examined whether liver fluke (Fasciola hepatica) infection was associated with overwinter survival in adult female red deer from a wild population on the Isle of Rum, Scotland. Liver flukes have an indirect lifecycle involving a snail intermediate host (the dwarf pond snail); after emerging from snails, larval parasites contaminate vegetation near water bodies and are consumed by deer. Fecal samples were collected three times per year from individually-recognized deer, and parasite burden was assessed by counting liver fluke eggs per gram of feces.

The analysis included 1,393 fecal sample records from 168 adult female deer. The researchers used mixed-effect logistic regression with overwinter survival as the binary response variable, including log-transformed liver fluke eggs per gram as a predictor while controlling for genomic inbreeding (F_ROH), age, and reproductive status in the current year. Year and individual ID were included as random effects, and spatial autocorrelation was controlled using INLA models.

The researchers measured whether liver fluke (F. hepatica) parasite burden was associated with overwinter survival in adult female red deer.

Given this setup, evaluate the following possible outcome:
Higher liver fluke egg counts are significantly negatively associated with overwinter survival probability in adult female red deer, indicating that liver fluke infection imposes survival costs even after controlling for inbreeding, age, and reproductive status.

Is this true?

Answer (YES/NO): YES